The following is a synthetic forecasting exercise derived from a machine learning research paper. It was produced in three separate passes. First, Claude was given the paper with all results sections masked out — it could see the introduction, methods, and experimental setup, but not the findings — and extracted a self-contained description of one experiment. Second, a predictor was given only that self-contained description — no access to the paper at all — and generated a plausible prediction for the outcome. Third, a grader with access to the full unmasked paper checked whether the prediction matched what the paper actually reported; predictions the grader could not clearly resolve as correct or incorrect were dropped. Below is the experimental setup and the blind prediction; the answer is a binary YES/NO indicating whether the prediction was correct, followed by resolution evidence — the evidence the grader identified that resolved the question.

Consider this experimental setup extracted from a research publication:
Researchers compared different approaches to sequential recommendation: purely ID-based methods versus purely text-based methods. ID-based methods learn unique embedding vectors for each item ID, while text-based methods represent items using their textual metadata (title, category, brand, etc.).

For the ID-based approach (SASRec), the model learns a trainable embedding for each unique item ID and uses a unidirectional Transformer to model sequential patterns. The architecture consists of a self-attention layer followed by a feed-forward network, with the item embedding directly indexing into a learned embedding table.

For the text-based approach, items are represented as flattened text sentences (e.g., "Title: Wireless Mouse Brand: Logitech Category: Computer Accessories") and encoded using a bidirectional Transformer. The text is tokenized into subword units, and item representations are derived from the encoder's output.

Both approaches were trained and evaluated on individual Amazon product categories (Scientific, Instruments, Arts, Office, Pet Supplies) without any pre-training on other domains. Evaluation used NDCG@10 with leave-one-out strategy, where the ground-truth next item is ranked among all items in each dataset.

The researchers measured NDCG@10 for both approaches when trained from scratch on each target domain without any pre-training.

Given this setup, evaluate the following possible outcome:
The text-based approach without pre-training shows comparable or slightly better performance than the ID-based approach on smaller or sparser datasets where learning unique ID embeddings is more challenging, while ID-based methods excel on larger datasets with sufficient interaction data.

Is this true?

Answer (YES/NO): NO